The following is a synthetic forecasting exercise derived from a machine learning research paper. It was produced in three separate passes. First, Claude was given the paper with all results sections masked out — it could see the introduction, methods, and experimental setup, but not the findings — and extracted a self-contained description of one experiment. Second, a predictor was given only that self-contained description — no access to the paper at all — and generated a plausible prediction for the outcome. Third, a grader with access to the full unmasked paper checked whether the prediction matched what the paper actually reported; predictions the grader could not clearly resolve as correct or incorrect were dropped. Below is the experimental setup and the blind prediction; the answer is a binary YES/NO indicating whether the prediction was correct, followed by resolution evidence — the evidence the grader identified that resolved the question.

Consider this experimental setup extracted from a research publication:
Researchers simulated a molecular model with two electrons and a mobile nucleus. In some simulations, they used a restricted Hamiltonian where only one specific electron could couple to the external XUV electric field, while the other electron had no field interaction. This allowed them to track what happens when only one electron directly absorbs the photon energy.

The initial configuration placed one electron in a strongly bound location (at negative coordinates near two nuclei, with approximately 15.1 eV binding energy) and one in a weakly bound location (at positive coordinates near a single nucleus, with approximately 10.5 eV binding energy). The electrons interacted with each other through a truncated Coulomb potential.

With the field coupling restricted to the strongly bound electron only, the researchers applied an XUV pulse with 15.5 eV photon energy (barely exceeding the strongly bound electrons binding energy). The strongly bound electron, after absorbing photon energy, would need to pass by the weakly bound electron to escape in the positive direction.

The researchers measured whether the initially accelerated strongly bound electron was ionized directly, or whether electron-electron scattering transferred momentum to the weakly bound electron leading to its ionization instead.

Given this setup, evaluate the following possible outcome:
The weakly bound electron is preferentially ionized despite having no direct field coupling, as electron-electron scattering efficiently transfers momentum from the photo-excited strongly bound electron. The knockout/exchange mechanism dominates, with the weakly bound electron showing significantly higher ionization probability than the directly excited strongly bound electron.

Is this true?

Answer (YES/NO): NO